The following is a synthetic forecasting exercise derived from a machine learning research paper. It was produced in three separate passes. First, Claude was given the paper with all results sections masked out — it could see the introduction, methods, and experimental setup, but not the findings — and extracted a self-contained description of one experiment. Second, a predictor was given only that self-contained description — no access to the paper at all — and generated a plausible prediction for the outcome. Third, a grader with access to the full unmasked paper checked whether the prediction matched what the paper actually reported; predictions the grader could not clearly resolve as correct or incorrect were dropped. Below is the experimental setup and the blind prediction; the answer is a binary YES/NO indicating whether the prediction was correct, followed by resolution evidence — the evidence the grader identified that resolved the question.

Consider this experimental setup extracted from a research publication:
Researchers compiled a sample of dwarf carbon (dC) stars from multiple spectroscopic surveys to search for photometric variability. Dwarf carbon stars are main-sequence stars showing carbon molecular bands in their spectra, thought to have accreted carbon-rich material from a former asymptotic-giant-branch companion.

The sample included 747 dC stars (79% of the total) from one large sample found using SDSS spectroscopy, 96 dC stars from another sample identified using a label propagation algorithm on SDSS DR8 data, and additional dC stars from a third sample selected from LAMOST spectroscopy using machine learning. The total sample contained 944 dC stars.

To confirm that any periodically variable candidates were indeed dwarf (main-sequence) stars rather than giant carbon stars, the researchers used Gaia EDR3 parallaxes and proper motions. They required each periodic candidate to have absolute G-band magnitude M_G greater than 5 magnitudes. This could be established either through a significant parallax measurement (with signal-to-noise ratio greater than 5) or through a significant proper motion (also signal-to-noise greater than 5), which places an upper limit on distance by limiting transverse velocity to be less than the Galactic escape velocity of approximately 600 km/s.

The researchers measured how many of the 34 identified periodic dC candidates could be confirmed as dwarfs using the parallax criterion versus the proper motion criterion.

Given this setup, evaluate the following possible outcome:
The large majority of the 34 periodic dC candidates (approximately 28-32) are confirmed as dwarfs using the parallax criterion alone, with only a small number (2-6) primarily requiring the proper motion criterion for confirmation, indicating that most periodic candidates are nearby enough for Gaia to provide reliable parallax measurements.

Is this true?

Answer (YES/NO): NO